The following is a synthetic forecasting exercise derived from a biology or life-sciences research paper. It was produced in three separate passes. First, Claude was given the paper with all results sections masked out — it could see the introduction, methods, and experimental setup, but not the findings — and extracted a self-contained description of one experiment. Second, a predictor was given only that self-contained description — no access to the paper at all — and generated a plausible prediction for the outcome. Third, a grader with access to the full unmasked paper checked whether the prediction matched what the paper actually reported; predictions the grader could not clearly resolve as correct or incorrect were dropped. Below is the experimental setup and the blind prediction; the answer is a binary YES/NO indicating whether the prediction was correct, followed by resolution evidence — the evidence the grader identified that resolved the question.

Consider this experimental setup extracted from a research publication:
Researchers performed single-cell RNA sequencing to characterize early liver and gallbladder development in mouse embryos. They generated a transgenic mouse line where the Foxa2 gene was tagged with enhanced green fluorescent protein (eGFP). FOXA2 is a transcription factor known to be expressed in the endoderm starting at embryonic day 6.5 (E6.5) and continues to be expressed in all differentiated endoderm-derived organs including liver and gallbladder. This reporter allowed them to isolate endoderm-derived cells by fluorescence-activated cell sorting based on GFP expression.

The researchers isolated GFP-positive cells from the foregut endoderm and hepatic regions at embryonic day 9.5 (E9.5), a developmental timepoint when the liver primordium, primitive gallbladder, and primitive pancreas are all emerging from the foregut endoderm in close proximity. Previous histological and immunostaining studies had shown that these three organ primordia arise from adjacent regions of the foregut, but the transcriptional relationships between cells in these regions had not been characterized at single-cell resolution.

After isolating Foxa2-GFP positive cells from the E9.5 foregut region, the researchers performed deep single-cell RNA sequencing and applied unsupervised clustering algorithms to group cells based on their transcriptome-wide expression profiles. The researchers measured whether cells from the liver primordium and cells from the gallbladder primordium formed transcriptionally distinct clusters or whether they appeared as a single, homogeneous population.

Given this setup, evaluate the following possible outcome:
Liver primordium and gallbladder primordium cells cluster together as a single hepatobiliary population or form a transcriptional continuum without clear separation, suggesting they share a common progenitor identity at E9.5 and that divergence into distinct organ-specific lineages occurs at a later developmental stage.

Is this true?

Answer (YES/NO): NO